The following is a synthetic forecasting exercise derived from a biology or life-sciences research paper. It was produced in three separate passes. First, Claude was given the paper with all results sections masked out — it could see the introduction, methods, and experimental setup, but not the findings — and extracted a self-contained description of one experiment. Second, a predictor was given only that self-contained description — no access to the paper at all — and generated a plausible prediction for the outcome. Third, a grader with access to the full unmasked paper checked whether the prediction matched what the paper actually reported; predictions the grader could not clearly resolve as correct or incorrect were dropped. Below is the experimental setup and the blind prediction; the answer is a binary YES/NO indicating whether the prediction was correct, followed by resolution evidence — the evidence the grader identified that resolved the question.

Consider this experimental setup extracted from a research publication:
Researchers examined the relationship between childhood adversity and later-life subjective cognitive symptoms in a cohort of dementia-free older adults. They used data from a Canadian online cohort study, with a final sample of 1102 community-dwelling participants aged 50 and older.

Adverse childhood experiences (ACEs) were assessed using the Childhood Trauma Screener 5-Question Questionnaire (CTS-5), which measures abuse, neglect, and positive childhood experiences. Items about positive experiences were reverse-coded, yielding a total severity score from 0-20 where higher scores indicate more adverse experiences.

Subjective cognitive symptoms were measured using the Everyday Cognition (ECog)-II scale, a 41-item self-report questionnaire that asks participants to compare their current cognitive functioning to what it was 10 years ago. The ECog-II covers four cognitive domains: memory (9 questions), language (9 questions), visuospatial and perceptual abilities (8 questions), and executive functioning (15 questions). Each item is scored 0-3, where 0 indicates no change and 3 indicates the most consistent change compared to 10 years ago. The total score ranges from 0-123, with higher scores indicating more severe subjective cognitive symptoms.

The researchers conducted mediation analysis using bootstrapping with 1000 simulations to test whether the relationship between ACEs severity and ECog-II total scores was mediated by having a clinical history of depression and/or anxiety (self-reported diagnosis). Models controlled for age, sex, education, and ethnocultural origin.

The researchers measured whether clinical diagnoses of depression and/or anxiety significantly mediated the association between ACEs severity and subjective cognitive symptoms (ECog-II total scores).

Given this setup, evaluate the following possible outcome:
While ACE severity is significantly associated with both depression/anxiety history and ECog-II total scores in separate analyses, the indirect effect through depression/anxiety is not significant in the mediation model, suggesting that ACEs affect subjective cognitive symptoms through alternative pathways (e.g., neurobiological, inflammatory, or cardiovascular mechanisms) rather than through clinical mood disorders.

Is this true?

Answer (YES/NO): NO